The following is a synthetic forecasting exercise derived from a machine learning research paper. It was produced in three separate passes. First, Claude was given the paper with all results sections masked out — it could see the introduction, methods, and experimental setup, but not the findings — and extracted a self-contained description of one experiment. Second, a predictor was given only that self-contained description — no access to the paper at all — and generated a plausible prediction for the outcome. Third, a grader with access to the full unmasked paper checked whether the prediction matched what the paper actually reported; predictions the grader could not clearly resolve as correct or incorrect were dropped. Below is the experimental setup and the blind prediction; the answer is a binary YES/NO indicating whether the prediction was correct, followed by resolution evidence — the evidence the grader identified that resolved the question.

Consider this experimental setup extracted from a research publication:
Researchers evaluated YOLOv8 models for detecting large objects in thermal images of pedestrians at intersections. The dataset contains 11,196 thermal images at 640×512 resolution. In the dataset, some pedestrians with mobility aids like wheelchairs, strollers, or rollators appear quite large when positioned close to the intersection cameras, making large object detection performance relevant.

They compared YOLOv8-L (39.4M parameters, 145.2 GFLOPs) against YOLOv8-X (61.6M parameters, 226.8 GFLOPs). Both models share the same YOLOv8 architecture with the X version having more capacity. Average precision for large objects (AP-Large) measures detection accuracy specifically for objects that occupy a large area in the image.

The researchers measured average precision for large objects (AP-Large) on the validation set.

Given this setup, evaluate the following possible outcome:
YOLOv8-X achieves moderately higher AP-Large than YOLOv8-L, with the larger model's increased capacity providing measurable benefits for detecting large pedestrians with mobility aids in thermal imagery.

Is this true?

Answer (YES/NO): NO